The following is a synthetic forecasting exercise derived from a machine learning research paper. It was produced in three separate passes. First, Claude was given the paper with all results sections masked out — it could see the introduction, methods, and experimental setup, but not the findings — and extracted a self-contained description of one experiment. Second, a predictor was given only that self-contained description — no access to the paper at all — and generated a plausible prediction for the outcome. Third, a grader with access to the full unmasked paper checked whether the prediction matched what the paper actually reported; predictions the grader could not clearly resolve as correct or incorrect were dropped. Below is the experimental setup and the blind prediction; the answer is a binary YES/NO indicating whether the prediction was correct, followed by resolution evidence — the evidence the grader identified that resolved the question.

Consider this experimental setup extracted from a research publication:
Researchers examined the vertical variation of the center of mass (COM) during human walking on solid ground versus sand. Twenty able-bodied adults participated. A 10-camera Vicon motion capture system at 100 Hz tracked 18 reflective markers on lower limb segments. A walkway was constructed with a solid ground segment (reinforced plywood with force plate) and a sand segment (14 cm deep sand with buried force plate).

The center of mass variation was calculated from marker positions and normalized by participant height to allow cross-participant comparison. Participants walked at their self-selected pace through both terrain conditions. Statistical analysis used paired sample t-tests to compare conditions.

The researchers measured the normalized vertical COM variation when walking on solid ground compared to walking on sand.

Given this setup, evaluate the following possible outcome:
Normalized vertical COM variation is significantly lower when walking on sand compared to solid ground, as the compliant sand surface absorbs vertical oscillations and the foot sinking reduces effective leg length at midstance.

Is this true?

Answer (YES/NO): NO